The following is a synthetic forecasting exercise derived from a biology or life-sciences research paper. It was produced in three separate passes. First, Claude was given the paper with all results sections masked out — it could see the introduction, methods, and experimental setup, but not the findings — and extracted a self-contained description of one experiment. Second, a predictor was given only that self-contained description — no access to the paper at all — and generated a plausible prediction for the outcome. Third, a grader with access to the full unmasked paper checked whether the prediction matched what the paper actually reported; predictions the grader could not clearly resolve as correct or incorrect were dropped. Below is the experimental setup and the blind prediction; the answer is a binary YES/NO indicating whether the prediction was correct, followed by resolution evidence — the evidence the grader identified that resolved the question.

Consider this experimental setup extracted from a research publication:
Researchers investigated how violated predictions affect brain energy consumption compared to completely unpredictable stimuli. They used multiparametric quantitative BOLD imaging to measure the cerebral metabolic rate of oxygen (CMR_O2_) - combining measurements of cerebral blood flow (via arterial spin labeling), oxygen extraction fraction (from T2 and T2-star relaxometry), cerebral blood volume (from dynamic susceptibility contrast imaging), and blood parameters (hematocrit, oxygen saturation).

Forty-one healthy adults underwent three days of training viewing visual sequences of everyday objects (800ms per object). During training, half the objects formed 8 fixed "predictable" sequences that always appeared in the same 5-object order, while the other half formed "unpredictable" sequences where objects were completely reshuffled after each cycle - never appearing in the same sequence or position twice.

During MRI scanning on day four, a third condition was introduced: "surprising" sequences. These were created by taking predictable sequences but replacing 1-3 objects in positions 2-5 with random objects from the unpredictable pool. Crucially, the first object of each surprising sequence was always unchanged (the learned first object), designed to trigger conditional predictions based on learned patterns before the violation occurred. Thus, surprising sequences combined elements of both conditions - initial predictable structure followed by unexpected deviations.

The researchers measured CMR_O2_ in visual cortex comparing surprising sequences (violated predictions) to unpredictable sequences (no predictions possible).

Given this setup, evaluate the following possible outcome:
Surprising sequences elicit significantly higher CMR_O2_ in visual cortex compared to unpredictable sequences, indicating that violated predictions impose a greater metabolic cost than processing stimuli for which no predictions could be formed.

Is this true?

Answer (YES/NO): NO